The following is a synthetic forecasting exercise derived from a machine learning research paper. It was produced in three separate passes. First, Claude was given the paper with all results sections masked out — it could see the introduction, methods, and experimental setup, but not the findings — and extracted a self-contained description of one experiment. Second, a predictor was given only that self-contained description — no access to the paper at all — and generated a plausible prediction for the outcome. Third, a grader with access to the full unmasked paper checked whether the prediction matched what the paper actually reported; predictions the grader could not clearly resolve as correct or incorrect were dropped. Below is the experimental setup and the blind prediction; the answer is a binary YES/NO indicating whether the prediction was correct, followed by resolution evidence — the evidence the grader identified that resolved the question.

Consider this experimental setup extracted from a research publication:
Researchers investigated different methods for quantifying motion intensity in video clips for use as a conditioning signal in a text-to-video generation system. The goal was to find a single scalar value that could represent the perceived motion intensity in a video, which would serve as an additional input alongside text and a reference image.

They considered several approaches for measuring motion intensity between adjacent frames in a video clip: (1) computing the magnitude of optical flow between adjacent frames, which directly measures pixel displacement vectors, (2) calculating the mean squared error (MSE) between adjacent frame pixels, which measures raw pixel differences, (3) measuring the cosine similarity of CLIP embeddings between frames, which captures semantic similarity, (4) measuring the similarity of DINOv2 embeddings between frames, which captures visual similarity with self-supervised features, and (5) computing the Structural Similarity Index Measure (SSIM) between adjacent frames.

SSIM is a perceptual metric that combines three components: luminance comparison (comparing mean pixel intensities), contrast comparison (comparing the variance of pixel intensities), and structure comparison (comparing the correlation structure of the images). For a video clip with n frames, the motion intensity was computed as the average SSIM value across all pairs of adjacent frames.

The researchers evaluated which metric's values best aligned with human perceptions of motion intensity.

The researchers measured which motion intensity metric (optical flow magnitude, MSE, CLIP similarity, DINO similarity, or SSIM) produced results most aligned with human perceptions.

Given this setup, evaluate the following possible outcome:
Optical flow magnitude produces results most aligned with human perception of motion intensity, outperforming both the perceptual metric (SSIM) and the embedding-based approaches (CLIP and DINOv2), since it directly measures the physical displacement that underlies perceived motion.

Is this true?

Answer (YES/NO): NO